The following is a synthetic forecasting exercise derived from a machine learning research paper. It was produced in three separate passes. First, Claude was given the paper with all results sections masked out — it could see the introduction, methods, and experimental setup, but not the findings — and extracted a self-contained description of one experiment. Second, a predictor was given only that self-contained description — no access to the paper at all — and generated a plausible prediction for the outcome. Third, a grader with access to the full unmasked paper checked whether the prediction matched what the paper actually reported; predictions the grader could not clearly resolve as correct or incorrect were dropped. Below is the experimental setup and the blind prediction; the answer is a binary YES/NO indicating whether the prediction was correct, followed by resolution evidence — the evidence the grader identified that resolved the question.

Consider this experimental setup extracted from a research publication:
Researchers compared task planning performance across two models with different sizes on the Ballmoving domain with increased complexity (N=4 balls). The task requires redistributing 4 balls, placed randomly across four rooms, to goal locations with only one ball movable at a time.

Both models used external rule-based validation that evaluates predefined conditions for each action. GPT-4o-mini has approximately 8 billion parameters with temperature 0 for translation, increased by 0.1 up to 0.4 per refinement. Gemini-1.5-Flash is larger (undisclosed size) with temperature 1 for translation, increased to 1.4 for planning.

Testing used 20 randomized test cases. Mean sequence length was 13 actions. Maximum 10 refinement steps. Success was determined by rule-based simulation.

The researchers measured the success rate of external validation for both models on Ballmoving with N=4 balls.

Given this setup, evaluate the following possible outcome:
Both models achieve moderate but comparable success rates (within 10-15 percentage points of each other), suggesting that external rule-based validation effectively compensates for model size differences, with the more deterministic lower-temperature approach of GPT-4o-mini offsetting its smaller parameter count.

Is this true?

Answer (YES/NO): NO